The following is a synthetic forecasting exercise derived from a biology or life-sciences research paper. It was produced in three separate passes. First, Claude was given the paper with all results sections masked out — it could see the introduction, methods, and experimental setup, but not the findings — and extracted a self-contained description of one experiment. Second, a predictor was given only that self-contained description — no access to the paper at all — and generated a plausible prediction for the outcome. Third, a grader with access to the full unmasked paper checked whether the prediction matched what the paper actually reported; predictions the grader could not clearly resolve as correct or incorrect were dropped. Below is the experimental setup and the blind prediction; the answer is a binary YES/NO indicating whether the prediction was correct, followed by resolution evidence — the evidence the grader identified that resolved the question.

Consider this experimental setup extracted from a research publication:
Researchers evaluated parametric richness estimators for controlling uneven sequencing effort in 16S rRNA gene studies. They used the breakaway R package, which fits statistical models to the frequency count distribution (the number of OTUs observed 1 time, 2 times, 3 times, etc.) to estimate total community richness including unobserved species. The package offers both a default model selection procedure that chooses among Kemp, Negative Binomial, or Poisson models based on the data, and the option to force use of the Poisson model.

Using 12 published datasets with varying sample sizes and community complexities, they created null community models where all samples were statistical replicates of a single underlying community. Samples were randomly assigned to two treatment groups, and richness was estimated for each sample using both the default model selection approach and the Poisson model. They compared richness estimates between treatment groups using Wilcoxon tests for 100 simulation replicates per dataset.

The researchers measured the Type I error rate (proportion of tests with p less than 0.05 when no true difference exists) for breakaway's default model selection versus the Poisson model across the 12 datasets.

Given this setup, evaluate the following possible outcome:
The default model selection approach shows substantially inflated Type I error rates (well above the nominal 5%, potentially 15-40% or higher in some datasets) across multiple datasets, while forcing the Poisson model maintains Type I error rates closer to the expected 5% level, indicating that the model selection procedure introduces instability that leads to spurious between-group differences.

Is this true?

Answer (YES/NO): NO